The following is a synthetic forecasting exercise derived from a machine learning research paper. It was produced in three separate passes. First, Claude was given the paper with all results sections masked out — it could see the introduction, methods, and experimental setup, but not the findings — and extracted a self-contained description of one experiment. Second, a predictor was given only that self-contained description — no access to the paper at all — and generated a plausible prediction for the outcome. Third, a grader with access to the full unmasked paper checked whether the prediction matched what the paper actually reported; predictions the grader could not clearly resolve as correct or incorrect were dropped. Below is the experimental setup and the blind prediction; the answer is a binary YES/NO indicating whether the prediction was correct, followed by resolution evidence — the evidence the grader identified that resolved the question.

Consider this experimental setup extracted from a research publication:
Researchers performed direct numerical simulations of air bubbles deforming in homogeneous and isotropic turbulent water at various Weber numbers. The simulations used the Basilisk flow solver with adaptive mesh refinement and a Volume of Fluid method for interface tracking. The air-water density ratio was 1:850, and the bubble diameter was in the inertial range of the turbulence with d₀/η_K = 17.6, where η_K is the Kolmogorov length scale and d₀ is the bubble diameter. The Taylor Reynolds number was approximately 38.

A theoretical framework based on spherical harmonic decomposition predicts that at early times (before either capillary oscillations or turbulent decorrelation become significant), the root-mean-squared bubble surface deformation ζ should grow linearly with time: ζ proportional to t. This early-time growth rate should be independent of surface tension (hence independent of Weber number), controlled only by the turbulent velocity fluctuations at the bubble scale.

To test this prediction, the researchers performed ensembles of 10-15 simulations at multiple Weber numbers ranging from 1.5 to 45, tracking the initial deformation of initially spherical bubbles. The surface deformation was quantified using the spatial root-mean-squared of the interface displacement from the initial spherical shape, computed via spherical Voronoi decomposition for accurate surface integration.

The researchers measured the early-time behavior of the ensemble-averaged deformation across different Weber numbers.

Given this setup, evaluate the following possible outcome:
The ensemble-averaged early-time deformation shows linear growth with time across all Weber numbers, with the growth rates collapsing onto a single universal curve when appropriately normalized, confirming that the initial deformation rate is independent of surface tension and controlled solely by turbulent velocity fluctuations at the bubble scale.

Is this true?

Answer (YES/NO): YES